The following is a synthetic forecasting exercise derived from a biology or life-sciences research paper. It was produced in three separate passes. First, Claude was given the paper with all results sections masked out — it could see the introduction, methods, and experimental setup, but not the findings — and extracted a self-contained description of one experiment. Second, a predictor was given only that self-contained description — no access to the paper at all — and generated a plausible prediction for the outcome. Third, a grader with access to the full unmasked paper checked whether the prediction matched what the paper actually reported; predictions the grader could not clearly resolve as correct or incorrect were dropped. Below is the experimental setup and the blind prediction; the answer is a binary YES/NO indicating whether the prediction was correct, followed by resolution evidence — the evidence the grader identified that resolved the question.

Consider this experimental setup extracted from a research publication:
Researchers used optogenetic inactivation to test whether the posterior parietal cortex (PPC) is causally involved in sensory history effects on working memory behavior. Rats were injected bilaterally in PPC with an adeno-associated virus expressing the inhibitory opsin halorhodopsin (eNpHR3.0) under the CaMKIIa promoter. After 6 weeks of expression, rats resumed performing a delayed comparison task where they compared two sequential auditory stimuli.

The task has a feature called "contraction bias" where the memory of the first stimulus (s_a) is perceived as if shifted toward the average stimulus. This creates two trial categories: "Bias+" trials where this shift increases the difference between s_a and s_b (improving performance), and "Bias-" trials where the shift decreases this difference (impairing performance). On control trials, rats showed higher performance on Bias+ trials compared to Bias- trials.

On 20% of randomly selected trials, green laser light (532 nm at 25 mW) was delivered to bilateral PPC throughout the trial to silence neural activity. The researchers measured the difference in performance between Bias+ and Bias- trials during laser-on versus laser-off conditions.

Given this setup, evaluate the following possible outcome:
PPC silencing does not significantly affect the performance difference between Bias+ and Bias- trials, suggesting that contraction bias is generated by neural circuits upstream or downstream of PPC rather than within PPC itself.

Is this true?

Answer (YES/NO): NO